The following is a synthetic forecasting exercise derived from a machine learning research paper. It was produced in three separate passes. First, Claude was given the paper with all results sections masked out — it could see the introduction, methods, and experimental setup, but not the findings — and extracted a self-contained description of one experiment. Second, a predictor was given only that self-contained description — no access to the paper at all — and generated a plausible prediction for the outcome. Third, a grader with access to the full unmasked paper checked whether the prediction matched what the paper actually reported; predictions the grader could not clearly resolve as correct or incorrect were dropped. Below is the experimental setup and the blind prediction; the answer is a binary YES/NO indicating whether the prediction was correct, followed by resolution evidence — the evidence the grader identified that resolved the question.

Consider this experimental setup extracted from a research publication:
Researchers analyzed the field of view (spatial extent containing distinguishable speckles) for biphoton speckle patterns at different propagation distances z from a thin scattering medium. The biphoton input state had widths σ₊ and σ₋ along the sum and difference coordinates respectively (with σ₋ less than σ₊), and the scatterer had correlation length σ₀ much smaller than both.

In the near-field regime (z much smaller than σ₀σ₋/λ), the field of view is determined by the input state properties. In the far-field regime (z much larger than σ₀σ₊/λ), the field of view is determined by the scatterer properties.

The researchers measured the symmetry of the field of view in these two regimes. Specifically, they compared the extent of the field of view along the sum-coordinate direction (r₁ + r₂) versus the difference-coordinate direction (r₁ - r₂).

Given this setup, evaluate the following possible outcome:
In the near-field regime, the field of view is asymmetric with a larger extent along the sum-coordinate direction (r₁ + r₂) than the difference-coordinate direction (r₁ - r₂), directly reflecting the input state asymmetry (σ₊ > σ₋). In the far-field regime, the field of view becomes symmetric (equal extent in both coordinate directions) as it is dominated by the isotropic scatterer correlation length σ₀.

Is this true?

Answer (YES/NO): YES